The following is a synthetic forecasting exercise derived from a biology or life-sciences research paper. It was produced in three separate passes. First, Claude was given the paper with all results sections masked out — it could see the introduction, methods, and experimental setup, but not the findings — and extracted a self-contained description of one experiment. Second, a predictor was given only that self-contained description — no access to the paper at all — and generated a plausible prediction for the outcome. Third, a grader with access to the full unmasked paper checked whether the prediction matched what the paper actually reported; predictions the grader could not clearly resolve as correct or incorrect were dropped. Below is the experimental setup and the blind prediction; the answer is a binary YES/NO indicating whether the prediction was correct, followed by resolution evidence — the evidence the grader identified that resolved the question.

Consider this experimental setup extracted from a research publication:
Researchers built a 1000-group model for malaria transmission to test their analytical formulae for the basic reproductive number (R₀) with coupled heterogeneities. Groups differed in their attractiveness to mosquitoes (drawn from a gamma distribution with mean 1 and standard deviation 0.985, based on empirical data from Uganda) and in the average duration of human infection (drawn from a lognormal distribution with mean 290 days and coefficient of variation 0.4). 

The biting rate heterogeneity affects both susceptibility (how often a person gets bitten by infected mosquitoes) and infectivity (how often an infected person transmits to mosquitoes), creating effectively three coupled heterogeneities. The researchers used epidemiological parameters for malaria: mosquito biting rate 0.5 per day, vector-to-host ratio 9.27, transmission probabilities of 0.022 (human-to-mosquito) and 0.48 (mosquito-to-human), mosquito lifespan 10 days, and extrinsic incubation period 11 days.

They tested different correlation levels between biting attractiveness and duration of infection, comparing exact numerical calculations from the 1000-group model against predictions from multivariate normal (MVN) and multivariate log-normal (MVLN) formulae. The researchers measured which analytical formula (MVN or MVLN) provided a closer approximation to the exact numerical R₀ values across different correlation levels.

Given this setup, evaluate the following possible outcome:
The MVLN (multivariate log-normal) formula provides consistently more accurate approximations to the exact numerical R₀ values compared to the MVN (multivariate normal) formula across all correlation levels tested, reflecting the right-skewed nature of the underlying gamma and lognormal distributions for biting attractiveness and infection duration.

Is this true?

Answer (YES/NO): NO